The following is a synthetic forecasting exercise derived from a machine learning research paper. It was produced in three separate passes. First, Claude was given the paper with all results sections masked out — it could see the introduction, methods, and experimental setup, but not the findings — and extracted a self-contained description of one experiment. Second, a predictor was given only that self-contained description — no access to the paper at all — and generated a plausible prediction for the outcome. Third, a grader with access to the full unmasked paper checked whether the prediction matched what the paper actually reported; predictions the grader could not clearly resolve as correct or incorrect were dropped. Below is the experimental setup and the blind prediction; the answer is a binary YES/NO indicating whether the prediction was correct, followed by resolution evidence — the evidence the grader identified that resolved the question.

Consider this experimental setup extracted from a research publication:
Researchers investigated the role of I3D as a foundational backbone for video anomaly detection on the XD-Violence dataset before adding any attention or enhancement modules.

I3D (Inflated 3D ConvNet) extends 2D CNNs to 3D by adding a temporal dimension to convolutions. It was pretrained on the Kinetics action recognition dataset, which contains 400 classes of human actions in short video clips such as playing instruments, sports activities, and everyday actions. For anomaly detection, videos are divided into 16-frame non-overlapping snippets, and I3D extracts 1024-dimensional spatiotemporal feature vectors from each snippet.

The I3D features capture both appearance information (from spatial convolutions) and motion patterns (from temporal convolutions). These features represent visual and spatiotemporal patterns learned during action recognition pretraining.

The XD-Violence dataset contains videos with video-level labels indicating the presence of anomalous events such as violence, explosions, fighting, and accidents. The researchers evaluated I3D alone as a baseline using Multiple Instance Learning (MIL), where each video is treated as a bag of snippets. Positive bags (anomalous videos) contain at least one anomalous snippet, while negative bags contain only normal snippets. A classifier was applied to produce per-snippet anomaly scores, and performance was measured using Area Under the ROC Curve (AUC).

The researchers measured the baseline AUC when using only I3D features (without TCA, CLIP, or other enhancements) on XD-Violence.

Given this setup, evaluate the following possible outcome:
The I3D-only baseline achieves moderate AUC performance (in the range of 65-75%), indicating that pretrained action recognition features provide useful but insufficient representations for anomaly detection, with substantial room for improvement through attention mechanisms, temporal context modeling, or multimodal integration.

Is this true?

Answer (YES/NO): YES